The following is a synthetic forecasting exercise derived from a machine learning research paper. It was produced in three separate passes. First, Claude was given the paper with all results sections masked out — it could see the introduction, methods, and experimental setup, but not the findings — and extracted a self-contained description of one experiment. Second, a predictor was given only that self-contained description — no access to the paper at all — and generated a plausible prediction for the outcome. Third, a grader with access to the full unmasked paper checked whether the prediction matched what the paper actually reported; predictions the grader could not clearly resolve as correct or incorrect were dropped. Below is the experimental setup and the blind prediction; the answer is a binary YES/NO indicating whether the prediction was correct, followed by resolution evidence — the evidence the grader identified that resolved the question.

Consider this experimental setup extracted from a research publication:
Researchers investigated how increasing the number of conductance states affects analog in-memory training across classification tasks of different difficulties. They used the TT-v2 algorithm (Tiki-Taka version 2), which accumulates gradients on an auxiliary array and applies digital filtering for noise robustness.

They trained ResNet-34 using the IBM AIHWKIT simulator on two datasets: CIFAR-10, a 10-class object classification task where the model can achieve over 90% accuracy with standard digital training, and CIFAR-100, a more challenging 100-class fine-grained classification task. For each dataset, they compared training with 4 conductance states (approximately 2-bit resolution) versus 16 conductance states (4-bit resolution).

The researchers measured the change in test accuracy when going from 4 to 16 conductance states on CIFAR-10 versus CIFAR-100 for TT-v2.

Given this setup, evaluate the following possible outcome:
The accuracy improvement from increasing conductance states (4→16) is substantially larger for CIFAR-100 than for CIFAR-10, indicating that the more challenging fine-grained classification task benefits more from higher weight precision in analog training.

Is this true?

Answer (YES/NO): YES